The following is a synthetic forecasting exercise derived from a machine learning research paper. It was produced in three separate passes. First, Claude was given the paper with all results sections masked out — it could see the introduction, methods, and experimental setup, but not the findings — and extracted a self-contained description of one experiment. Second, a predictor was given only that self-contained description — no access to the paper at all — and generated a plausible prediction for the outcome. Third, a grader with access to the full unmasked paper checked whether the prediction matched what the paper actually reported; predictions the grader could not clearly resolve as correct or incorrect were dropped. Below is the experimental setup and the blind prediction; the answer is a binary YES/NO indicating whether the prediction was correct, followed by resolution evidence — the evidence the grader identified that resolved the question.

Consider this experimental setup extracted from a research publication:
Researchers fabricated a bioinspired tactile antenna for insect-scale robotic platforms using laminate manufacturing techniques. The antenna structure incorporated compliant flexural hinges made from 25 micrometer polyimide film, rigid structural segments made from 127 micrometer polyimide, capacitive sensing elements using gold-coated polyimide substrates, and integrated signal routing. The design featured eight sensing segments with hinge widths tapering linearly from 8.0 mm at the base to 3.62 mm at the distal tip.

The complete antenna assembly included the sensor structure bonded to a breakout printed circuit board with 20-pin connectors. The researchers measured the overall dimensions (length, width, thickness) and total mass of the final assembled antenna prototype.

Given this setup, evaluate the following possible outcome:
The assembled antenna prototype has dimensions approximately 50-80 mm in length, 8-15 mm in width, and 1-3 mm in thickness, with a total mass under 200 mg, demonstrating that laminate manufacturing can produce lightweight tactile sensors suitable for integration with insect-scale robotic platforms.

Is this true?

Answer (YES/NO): NO